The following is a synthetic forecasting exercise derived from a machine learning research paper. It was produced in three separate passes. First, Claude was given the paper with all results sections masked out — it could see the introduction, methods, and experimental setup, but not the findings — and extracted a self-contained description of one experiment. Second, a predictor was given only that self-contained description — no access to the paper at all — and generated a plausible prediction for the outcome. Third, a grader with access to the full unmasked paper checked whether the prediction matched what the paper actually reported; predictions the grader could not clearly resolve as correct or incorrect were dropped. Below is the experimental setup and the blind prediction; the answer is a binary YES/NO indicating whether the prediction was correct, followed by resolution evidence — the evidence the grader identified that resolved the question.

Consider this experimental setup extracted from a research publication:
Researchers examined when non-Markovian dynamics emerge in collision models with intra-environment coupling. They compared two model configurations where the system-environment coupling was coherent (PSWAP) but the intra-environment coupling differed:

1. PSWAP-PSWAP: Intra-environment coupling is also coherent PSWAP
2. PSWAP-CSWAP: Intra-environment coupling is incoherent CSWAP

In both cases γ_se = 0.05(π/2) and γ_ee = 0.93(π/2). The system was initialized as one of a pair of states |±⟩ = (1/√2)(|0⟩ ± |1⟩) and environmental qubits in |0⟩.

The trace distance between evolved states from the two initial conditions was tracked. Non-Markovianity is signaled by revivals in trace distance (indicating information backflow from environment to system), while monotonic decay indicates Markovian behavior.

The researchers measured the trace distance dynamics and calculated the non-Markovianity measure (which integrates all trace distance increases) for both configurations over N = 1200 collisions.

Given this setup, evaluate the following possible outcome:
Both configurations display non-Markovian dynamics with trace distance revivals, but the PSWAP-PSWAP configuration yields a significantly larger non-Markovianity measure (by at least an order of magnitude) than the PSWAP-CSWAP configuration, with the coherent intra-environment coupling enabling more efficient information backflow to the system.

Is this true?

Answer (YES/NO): NO